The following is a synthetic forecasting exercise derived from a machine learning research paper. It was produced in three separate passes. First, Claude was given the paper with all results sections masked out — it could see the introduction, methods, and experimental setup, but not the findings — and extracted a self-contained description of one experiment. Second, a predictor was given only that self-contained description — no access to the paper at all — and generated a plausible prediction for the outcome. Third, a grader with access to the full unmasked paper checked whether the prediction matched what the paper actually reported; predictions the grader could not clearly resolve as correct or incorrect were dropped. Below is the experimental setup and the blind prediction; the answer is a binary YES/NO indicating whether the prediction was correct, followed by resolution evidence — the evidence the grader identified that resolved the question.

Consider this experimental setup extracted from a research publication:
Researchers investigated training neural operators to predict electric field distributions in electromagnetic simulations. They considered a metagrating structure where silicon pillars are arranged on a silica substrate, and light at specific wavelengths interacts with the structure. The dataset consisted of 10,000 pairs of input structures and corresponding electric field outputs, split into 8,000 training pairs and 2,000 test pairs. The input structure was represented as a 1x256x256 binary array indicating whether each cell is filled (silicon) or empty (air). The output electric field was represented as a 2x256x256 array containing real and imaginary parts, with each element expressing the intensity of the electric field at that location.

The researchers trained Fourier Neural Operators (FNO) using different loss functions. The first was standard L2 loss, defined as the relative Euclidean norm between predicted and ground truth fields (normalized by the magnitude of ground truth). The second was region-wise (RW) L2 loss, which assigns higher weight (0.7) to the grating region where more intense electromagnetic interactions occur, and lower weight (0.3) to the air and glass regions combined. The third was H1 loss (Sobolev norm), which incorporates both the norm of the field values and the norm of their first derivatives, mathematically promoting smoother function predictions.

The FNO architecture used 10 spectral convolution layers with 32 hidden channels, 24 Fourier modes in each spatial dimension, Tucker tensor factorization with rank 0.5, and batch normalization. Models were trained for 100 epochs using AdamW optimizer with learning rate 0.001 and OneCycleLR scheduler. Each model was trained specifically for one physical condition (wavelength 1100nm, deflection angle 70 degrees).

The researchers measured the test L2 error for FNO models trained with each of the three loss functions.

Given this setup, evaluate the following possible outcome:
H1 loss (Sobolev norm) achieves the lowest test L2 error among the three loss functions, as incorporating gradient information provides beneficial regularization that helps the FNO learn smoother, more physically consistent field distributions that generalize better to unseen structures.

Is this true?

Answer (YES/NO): YES